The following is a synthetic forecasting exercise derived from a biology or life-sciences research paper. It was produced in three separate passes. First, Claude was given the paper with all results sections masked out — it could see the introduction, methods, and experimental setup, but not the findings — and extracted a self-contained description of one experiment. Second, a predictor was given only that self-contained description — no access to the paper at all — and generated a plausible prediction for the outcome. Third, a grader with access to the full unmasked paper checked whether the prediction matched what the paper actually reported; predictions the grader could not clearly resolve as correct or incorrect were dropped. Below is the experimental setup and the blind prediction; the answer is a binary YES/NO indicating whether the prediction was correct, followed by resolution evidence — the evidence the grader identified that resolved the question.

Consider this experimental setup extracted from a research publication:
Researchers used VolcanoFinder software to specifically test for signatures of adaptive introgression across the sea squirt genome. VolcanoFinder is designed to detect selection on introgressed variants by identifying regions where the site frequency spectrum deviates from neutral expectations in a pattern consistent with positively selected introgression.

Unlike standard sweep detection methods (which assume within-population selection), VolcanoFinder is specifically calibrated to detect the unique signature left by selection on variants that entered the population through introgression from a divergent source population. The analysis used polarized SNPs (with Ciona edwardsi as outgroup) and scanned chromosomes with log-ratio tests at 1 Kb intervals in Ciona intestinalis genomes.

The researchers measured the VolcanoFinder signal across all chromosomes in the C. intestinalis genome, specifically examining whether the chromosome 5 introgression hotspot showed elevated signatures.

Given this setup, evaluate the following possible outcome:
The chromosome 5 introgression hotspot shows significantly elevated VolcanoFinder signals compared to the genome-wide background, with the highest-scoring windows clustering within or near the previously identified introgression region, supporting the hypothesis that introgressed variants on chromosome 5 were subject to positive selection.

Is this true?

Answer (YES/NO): YES